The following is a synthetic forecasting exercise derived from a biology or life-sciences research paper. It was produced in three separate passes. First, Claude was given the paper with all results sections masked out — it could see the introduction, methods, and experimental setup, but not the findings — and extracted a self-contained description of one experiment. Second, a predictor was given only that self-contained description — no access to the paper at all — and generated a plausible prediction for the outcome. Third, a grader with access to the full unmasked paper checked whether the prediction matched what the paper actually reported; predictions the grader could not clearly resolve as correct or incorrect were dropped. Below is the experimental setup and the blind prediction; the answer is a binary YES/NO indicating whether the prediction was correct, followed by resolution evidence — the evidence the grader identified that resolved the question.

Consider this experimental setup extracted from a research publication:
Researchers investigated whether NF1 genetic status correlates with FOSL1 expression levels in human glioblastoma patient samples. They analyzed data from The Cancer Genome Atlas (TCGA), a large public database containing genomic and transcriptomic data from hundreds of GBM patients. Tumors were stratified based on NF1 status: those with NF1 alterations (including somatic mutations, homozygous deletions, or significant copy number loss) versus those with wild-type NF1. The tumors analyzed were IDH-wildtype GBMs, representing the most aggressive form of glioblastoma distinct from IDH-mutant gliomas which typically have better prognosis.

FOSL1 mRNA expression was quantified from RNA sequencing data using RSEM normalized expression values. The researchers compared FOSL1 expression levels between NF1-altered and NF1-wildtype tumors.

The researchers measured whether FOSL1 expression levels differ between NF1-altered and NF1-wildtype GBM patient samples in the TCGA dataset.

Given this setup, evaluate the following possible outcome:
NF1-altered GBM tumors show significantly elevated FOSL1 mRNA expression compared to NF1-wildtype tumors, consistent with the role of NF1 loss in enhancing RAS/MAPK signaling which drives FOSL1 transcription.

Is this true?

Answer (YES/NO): YES